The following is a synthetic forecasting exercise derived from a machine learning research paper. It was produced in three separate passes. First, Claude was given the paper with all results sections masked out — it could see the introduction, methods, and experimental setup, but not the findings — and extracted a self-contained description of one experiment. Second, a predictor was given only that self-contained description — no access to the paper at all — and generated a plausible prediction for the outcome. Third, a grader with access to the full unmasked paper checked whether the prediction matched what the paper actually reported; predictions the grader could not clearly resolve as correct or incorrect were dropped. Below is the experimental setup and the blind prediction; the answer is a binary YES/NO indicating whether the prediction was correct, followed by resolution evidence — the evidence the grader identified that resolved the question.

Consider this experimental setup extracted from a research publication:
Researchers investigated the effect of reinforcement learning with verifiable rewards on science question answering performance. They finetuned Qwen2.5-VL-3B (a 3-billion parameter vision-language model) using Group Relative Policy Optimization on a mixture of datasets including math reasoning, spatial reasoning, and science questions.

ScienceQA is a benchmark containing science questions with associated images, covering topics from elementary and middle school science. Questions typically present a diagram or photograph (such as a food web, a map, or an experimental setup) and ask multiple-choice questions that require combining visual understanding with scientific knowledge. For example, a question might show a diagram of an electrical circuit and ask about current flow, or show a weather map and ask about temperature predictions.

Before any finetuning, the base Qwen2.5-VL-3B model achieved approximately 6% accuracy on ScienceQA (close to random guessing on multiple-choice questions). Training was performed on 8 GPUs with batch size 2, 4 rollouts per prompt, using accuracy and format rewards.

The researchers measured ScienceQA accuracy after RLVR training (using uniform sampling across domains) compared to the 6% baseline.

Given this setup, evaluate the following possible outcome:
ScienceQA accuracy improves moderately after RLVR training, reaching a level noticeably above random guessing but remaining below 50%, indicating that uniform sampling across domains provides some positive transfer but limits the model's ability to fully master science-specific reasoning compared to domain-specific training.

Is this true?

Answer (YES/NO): NO